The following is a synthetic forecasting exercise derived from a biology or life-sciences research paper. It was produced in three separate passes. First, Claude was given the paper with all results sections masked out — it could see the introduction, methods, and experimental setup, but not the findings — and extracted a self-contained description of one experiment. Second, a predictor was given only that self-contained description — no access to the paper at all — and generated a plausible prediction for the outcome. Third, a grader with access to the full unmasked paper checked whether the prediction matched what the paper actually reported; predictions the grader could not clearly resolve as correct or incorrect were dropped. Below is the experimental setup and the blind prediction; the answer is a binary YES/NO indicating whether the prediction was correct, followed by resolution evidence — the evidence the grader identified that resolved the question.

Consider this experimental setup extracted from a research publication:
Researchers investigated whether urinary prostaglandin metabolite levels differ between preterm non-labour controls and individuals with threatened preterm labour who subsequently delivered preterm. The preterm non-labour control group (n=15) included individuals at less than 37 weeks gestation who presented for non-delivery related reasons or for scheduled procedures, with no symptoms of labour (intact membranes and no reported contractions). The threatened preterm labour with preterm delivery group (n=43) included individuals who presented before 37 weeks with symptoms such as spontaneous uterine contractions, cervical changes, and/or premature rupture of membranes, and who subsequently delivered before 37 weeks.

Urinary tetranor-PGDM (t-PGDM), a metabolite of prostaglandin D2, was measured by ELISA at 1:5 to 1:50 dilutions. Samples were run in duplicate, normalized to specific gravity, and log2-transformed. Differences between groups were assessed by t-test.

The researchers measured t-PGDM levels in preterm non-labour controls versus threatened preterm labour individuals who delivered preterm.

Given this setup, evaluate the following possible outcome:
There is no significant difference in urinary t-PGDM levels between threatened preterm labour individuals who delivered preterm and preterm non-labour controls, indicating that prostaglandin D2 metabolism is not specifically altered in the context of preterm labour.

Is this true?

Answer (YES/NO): YES